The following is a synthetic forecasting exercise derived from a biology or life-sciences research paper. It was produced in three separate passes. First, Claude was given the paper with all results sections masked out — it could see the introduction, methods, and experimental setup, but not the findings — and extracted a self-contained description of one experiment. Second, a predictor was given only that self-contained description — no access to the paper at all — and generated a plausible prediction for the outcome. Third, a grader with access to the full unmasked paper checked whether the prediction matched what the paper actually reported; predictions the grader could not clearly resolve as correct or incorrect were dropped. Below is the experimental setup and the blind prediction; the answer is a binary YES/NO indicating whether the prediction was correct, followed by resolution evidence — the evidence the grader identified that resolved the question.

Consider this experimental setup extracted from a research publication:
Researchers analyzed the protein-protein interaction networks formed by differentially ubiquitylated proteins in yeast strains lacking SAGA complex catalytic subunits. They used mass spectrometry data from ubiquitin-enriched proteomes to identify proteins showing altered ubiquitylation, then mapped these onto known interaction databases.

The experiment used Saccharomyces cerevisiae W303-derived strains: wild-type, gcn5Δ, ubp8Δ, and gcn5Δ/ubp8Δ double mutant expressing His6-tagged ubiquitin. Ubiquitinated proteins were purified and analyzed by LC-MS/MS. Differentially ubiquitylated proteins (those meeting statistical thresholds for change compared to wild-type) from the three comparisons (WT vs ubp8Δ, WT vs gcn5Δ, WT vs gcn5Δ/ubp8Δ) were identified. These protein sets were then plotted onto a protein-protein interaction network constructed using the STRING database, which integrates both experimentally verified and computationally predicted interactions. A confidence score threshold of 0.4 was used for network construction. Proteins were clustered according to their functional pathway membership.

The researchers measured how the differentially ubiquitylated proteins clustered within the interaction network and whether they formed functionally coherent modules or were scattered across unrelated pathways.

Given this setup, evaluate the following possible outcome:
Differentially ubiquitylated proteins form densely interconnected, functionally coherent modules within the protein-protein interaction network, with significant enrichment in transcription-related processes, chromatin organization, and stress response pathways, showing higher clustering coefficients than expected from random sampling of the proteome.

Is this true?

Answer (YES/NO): NO